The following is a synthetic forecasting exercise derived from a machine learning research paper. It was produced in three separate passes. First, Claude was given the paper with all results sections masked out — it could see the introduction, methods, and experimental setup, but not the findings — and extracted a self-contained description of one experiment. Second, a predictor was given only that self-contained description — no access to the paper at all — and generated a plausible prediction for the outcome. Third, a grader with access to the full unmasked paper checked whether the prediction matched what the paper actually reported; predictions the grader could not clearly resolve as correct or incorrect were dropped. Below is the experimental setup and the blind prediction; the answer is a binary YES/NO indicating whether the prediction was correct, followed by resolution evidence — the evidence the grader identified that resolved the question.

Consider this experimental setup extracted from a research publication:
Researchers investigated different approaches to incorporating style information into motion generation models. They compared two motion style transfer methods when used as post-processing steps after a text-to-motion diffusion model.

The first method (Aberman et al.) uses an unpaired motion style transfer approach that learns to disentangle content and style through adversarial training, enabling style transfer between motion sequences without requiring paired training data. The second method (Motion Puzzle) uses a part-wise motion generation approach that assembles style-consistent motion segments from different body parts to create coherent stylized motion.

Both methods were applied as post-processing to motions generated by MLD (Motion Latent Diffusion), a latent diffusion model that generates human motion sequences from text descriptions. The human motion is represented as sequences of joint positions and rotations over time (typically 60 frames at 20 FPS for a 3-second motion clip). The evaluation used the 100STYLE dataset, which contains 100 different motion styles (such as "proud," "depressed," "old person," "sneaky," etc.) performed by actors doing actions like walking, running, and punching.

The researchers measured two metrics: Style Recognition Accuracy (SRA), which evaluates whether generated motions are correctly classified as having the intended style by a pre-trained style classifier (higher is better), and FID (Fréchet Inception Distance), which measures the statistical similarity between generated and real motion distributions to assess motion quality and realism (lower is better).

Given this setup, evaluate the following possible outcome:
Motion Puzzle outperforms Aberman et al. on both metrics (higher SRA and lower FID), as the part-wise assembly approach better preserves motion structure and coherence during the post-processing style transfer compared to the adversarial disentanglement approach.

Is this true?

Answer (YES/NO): NO